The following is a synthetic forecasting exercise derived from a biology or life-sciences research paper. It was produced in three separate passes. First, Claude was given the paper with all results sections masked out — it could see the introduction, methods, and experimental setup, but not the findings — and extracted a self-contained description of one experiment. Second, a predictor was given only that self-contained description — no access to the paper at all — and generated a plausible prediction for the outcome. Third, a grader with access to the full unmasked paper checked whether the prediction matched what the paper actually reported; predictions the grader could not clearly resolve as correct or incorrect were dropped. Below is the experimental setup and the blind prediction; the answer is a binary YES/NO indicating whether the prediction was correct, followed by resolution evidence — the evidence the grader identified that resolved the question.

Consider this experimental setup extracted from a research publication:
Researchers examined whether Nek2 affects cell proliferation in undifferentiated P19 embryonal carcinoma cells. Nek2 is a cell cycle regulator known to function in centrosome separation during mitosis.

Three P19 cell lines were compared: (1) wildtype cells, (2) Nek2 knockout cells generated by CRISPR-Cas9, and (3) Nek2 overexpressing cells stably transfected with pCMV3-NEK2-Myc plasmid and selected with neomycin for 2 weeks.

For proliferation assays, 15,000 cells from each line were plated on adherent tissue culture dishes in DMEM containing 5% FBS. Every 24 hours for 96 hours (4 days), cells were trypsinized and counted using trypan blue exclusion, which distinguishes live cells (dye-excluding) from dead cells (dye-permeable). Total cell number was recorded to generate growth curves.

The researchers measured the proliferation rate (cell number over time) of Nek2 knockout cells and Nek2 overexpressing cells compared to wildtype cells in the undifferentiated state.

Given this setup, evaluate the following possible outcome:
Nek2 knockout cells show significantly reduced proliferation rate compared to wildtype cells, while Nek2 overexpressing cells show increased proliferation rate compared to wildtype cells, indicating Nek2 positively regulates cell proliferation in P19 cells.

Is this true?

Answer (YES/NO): YES